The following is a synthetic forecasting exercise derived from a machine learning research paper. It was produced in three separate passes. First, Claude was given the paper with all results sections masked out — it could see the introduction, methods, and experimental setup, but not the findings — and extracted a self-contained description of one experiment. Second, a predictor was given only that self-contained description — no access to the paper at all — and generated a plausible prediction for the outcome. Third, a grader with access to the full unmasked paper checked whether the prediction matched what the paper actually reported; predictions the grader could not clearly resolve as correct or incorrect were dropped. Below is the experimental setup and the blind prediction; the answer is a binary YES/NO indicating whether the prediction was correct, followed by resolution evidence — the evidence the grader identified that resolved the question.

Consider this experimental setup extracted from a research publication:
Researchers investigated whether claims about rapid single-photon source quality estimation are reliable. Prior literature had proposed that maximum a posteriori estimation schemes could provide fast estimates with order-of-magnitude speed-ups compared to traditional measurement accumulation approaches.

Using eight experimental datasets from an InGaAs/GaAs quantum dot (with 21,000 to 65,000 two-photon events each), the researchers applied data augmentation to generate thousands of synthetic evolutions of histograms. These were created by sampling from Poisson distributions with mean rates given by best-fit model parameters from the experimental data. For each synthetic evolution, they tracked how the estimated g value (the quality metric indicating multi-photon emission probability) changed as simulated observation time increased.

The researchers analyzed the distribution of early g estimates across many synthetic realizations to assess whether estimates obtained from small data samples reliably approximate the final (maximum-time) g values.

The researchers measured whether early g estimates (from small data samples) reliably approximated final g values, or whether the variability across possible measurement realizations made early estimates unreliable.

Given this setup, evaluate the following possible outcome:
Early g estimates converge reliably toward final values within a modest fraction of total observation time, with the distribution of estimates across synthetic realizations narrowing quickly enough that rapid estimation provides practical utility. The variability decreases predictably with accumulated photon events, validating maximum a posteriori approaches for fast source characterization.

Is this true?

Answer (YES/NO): NO